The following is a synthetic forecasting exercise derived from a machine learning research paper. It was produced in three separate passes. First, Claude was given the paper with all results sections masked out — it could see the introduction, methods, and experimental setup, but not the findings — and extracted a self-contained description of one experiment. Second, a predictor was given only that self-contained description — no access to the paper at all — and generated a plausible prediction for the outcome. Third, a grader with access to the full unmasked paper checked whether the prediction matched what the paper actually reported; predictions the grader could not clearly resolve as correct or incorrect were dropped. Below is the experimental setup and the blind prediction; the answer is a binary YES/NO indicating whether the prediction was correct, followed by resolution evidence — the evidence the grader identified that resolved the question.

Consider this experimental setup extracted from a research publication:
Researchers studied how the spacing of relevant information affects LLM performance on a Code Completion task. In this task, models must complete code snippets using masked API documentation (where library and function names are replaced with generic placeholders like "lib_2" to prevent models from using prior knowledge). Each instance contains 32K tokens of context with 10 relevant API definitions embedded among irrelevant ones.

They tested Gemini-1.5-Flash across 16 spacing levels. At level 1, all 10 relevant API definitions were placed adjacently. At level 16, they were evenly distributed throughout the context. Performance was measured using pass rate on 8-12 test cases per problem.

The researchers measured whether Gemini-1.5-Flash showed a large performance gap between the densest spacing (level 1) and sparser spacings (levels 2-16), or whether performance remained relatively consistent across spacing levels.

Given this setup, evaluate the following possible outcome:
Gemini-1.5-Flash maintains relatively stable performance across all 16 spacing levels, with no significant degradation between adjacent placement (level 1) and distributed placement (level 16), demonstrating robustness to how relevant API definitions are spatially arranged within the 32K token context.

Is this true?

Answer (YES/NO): NO